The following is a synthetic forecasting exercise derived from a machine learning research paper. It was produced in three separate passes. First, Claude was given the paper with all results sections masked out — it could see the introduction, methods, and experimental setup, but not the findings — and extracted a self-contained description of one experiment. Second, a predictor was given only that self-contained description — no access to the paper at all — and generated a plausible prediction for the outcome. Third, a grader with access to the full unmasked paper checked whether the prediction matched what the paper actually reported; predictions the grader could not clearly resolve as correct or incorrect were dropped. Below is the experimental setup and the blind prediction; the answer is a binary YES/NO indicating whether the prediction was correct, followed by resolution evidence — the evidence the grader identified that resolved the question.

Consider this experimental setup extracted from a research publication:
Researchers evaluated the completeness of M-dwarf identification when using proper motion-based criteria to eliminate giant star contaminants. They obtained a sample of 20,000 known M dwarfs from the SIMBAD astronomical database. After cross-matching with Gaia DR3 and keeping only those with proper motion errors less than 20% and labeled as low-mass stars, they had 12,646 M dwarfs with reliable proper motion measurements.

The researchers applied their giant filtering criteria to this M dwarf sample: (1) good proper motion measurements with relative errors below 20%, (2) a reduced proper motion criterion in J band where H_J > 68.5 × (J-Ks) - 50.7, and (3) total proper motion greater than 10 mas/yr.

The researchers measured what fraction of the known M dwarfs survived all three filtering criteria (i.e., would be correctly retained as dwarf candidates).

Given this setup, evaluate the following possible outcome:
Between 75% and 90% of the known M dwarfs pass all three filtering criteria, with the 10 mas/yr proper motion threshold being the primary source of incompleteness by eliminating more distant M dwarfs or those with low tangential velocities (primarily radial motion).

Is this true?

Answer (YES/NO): NO